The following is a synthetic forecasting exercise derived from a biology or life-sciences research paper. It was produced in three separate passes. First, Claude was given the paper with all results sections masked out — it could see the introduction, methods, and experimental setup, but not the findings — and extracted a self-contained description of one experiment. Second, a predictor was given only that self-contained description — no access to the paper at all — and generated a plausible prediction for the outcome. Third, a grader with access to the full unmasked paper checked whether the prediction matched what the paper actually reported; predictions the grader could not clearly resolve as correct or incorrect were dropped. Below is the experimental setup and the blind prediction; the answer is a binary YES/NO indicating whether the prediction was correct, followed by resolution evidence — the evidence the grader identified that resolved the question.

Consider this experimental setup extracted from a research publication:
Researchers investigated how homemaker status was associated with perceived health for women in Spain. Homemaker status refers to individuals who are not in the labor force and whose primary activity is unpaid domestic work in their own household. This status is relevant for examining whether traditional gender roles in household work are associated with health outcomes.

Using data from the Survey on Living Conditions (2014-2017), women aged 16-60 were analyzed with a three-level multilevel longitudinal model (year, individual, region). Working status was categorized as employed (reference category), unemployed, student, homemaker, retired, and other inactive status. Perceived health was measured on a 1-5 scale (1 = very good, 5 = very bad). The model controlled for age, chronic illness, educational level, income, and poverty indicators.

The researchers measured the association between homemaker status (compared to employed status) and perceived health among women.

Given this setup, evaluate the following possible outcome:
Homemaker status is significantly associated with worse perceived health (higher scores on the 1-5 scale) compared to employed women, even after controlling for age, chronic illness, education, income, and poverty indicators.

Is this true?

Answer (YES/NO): NO